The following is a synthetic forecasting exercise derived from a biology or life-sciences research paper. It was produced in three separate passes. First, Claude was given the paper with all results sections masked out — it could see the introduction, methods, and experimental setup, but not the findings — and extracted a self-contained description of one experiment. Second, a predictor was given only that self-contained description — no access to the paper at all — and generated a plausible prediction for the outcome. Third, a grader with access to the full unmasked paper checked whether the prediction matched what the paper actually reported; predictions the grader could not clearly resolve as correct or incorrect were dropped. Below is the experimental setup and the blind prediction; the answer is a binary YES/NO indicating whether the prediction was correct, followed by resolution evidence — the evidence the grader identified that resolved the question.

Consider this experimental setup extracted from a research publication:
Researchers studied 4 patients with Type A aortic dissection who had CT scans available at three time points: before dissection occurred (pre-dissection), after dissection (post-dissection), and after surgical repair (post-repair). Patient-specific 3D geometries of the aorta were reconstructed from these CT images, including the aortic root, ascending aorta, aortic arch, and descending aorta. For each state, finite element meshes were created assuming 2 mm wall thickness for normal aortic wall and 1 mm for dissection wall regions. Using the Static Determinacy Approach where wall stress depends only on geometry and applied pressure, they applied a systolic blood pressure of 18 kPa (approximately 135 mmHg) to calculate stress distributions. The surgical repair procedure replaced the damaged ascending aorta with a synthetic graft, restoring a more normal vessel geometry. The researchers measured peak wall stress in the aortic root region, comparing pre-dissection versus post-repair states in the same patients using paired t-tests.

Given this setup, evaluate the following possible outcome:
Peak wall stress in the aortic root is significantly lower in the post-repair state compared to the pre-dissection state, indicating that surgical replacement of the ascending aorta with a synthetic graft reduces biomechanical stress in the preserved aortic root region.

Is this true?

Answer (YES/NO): NO